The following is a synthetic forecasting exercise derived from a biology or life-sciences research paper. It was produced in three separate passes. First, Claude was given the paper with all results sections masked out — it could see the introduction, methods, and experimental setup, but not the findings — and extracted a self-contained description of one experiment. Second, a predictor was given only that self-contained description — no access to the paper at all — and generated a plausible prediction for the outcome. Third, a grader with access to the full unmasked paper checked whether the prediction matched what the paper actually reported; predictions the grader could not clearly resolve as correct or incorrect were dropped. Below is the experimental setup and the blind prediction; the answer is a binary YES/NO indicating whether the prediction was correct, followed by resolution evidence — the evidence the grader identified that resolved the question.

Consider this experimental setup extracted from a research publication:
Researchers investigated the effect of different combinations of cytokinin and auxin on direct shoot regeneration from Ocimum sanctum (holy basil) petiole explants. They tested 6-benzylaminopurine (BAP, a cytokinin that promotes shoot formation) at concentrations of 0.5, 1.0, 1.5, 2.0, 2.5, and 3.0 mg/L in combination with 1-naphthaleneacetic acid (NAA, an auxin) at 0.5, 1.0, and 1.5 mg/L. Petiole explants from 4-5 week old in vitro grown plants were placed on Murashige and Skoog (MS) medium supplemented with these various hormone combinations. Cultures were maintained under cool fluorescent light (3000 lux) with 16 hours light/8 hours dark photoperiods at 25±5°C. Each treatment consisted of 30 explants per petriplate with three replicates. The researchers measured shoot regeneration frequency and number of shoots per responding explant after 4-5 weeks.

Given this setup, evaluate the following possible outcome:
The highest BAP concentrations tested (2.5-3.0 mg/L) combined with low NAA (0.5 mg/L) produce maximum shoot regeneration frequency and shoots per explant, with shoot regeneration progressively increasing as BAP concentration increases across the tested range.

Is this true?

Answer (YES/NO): NO